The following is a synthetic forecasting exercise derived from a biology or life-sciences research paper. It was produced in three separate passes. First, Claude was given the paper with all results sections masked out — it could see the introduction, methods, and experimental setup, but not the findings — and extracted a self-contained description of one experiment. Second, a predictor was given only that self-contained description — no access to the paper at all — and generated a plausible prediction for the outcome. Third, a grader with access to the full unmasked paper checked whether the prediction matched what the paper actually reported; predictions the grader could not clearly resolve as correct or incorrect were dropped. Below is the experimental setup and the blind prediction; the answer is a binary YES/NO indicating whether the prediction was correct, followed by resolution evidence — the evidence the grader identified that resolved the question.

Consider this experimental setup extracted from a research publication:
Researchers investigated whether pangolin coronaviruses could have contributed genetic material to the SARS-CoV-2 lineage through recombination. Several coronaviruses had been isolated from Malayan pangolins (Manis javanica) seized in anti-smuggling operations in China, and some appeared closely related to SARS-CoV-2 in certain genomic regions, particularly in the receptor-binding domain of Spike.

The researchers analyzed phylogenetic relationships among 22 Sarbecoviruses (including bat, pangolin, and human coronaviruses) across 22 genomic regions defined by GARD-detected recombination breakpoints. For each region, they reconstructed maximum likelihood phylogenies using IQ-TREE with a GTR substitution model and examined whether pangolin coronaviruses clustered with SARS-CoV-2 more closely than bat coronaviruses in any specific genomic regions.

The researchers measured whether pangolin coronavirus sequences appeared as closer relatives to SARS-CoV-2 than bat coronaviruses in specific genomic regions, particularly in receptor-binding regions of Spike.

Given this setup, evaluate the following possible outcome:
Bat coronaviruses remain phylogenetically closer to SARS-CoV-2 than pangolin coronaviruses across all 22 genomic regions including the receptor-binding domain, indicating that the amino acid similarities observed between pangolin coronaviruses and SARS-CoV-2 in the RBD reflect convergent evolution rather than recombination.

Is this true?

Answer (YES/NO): NO